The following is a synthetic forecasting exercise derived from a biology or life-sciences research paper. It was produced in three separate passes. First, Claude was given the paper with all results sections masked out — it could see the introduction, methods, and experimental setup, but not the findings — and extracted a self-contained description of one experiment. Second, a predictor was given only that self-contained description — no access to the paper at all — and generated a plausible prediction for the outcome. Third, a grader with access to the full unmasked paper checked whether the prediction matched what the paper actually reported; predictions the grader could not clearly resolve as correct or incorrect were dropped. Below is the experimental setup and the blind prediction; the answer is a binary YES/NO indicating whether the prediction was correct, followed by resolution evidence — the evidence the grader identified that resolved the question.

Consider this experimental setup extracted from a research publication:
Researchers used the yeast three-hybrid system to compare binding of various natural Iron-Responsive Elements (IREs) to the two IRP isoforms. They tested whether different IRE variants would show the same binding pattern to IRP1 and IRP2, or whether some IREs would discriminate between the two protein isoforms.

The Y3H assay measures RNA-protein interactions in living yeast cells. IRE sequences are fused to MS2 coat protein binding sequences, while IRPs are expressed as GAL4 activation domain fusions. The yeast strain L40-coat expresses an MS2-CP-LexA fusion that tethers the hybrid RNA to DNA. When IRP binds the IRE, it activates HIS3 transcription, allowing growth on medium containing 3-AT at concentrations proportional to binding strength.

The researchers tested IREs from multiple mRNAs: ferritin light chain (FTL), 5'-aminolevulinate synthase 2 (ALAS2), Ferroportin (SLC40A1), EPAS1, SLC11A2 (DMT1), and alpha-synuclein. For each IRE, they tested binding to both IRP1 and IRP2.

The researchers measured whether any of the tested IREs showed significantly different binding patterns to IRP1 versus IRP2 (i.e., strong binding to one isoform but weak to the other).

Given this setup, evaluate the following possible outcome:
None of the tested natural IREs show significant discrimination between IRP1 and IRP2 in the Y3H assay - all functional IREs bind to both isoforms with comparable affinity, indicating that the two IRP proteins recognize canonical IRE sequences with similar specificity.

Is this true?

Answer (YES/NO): NO